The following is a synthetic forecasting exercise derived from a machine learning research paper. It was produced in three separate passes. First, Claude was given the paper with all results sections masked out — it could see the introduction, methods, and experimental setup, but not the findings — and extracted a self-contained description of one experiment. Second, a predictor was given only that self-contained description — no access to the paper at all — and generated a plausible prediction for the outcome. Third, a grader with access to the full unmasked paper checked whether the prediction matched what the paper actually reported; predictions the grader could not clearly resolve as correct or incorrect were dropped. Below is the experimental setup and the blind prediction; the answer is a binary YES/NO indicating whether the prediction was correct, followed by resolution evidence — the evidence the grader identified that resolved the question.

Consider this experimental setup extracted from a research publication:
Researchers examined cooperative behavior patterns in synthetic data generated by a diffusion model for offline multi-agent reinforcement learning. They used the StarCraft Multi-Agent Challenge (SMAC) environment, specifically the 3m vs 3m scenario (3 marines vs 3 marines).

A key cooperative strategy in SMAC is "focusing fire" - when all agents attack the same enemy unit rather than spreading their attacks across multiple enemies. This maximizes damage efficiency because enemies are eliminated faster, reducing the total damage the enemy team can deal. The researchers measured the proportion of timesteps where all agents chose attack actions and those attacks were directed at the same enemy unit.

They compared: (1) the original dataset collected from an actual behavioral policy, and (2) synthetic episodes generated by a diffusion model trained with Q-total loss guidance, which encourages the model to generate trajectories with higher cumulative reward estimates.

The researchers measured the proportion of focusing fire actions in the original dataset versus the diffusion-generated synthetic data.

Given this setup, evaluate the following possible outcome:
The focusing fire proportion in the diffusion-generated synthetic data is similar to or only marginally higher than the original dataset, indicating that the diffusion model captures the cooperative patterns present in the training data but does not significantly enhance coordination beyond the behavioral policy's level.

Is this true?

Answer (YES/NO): NO